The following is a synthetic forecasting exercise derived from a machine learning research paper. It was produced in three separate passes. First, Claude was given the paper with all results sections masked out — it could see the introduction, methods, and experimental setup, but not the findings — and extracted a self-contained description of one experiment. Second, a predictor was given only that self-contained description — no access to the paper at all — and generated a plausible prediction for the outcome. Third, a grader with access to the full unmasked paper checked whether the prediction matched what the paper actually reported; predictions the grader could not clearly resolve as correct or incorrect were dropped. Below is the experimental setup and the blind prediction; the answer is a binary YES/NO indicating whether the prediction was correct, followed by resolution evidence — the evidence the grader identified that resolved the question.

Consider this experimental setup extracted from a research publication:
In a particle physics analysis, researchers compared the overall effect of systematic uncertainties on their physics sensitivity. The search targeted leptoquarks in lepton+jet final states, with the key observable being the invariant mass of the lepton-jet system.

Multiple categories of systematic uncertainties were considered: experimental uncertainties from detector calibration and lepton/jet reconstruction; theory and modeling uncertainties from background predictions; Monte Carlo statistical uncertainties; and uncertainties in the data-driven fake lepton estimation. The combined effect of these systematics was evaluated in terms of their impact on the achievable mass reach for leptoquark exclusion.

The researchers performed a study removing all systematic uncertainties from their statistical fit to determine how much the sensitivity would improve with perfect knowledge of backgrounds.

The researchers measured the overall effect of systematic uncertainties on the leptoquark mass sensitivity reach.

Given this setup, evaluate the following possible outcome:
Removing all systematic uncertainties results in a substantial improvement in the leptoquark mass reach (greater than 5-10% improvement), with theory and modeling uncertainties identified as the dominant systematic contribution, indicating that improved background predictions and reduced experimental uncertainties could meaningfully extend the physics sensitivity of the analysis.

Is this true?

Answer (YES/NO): NO